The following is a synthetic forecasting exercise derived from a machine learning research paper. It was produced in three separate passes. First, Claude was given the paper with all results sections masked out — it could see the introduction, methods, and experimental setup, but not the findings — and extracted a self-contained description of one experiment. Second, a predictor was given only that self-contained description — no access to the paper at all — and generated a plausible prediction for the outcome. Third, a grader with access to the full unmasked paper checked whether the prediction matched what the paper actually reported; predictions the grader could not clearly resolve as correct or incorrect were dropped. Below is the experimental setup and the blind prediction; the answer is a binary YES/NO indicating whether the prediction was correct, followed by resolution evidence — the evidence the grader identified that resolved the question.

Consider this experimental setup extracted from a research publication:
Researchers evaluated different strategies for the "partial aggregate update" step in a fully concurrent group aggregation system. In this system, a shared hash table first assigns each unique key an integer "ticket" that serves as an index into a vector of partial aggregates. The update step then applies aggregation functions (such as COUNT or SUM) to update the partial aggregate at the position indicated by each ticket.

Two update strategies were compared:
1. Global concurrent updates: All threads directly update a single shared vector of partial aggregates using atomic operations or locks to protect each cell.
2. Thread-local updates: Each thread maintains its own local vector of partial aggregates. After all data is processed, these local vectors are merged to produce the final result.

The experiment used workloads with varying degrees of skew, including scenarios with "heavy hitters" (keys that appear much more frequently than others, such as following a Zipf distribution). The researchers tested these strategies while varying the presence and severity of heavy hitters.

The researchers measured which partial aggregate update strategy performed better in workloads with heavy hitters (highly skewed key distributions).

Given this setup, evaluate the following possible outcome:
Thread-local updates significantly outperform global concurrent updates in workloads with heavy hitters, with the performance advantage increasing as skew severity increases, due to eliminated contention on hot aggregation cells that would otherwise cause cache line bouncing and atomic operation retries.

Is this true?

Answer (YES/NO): YES